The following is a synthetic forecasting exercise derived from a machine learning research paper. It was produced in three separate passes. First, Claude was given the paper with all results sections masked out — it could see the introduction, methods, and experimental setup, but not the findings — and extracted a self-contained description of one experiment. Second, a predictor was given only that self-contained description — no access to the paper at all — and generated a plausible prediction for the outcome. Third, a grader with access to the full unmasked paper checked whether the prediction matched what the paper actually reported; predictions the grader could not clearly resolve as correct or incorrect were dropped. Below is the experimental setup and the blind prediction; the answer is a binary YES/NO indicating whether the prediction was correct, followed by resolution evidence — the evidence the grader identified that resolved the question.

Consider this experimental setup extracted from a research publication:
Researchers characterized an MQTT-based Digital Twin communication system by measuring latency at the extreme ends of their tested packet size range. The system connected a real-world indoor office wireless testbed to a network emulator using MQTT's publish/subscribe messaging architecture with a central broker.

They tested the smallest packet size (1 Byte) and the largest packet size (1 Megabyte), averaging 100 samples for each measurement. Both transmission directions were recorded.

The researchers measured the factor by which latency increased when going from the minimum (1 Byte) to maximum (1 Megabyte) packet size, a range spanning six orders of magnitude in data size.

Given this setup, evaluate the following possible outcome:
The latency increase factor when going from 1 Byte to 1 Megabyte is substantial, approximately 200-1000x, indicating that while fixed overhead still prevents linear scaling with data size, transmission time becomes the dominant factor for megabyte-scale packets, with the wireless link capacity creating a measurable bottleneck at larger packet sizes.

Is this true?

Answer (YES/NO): NO